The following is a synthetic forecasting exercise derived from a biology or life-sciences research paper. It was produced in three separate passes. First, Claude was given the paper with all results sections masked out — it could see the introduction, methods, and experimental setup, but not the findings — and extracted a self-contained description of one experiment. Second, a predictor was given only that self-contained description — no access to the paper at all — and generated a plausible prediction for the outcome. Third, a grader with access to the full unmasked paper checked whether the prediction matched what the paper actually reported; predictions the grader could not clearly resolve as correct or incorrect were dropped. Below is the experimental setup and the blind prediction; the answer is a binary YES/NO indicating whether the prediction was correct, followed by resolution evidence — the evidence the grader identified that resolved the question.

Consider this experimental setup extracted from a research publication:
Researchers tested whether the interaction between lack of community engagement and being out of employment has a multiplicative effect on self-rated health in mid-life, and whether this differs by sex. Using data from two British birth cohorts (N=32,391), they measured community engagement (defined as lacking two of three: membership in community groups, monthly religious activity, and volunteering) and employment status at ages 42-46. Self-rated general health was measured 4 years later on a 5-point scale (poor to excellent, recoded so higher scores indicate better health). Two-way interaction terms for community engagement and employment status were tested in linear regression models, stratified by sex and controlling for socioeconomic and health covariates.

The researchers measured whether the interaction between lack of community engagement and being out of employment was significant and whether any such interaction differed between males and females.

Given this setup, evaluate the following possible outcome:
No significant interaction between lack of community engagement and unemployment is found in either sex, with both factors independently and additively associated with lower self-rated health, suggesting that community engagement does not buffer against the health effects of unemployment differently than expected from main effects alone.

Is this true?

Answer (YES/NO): NO